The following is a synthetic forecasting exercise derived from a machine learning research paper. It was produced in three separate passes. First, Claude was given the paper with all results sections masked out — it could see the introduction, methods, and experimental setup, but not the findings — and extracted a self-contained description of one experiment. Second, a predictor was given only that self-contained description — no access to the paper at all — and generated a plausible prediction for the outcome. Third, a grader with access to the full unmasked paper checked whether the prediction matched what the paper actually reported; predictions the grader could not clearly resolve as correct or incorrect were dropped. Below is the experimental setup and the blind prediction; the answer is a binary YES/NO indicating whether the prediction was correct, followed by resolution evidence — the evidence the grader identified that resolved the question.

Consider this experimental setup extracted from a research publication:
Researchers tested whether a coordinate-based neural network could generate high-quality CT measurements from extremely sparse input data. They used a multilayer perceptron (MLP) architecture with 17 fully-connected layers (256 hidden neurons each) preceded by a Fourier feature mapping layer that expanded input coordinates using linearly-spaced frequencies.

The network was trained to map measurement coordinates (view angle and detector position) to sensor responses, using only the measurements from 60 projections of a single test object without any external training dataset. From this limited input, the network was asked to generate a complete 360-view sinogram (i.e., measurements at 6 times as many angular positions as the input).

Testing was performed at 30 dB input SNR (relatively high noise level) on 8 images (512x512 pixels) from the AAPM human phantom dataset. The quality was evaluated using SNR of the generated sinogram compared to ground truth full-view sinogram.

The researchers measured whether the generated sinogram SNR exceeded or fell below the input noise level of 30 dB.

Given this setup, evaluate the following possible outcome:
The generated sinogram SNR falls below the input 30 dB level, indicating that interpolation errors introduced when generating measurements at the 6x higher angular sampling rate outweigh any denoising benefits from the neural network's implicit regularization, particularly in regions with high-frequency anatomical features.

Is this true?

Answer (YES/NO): NO